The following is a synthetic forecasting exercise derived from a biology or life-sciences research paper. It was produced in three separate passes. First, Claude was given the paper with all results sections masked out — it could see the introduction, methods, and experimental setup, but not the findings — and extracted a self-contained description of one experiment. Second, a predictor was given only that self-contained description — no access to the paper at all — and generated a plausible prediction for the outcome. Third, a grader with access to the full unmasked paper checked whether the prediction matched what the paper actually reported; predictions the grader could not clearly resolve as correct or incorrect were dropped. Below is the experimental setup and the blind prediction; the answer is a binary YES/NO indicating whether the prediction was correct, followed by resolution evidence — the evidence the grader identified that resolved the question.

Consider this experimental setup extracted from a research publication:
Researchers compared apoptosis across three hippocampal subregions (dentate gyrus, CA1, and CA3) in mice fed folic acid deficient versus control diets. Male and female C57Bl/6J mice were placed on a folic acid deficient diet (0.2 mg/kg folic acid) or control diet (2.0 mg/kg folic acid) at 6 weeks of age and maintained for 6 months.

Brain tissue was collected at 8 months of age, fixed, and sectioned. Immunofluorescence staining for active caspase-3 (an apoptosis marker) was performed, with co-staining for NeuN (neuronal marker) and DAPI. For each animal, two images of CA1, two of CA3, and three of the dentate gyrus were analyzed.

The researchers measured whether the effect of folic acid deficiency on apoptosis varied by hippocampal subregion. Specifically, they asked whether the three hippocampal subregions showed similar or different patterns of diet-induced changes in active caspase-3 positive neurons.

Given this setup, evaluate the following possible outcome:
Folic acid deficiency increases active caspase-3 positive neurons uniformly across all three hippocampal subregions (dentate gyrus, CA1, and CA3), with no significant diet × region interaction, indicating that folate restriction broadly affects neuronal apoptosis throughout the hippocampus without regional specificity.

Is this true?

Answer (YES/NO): NO